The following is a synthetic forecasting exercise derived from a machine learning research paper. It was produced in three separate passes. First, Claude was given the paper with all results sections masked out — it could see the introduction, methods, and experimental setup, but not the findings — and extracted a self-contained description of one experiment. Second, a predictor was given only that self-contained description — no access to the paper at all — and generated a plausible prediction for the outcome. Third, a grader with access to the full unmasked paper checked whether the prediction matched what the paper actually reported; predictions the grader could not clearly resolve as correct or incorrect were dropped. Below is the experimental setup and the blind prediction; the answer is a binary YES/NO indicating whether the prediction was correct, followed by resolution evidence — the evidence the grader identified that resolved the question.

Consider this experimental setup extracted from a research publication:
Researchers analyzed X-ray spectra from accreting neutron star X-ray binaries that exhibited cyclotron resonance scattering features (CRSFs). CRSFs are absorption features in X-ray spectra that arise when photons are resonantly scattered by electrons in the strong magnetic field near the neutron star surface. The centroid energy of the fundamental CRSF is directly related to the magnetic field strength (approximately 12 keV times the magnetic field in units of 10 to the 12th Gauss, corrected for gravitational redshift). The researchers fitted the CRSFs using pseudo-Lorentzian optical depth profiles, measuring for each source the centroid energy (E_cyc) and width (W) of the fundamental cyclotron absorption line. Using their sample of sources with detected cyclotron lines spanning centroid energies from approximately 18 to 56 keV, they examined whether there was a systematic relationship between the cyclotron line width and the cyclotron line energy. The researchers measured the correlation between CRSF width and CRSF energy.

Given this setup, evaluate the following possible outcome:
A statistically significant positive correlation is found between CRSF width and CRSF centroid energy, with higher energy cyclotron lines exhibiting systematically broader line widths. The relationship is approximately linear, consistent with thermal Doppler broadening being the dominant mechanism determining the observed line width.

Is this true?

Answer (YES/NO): NO